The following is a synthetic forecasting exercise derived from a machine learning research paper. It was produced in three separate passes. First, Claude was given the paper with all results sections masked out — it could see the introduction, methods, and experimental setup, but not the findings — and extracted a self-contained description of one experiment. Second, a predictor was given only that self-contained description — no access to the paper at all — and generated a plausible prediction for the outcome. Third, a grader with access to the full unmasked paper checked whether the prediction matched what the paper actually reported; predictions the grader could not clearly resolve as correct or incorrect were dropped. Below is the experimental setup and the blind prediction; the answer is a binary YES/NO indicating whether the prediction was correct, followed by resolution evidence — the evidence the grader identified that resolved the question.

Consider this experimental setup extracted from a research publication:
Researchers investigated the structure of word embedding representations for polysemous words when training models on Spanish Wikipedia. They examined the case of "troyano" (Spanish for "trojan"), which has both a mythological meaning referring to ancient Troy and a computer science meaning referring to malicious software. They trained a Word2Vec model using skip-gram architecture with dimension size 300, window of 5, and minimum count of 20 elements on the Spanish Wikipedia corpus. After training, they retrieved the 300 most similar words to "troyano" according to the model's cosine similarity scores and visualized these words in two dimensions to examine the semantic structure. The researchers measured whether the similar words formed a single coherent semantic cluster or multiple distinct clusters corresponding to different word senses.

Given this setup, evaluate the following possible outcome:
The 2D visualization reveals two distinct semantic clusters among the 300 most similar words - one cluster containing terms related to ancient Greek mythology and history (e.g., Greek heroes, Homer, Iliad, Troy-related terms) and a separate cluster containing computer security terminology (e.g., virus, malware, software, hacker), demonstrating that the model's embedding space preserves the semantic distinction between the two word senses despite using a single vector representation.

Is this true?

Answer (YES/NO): YES